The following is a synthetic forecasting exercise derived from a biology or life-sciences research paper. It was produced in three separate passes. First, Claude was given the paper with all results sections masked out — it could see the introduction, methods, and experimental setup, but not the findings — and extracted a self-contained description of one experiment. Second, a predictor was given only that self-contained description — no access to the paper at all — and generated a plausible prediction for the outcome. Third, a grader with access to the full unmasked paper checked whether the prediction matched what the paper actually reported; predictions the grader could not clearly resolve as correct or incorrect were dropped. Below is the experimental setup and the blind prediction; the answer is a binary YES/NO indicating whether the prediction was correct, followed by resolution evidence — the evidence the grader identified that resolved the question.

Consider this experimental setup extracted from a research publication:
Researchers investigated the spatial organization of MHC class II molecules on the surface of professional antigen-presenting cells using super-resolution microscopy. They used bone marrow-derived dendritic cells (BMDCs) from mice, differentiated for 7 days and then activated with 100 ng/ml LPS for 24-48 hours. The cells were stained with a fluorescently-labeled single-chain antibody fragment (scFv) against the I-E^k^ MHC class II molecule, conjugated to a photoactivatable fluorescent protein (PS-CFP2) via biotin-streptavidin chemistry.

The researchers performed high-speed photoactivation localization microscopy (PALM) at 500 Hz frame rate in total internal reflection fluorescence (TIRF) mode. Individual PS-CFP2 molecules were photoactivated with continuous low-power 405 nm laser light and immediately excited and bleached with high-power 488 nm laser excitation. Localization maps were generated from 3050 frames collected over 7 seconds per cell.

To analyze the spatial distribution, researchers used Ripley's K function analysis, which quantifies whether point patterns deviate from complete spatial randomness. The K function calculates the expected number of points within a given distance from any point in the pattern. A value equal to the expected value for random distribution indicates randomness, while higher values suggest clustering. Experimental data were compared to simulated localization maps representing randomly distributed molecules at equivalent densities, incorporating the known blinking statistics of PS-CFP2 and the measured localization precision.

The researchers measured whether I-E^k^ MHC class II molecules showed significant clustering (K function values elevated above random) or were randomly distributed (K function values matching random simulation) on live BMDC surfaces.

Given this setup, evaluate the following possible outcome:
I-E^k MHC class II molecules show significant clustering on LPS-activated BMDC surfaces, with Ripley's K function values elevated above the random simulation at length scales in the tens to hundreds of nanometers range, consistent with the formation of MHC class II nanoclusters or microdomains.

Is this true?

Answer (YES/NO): NO